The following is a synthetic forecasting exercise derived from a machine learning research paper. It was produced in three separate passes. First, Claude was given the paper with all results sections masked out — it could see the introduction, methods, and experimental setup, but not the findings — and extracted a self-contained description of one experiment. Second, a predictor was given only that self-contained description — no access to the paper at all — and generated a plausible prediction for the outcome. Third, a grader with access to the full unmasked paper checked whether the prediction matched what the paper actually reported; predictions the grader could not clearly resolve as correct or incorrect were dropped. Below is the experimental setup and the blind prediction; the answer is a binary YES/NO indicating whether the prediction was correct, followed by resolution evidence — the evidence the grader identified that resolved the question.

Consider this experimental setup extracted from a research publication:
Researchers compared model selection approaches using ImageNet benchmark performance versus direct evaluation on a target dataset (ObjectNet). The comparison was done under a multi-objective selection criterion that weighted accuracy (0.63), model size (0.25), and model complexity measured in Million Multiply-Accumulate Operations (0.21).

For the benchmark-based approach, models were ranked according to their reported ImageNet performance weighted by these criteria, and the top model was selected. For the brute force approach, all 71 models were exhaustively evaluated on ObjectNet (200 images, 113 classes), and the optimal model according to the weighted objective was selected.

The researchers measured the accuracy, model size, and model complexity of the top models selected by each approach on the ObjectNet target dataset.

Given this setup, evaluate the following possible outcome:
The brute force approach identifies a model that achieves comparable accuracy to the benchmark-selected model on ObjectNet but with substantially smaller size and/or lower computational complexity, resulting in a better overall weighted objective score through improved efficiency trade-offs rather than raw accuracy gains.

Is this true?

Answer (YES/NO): NO